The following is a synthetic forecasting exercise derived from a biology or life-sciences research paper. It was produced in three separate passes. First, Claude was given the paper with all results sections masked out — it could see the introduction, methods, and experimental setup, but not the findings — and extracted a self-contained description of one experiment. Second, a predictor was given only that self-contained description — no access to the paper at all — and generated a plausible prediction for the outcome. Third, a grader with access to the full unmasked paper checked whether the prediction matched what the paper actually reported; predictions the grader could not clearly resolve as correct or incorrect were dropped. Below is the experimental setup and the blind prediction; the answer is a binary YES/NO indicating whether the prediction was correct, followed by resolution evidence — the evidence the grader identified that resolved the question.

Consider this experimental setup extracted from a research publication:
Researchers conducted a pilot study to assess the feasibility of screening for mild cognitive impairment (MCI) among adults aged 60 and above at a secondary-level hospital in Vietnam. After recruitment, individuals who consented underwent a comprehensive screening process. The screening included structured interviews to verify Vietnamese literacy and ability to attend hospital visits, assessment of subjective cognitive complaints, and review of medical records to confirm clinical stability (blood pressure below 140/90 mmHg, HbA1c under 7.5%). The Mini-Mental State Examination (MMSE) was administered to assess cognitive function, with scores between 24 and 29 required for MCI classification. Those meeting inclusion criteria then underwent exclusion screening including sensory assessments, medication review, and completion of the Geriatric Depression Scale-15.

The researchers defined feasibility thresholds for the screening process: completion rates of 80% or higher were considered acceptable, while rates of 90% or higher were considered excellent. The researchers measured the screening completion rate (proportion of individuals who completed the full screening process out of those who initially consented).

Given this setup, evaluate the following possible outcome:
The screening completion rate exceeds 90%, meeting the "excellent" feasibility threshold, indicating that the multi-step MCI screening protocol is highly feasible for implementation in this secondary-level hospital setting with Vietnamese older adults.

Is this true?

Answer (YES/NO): YES